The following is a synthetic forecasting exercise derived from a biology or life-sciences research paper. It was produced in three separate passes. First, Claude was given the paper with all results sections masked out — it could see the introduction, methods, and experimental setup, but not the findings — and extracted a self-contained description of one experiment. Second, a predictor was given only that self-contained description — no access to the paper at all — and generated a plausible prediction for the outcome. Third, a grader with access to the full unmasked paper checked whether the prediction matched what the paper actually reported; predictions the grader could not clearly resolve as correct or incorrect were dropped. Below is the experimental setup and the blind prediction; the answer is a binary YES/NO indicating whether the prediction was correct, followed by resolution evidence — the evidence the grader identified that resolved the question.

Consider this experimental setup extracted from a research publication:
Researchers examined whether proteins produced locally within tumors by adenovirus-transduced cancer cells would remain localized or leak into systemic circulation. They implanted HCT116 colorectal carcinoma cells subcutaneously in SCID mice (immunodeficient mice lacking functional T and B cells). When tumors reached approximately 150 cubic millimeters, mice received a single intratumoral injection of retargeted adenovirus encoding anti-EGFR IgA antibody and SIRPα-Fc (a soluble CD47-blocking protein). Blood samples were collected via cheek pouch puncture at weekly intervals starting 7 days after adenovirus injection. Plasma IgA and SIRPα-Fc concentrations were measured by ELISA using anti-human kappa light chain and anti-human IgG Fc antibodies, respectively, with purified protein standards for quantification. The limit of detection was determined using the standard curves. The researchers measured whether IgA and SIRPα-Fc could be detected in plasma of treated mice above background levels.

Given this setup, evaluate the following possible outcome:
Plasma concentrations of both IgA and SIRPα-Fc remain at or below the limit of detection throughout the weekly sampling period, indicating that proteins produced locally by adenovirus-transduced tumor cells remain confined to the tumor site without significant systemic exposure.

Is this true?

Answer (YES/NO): NO